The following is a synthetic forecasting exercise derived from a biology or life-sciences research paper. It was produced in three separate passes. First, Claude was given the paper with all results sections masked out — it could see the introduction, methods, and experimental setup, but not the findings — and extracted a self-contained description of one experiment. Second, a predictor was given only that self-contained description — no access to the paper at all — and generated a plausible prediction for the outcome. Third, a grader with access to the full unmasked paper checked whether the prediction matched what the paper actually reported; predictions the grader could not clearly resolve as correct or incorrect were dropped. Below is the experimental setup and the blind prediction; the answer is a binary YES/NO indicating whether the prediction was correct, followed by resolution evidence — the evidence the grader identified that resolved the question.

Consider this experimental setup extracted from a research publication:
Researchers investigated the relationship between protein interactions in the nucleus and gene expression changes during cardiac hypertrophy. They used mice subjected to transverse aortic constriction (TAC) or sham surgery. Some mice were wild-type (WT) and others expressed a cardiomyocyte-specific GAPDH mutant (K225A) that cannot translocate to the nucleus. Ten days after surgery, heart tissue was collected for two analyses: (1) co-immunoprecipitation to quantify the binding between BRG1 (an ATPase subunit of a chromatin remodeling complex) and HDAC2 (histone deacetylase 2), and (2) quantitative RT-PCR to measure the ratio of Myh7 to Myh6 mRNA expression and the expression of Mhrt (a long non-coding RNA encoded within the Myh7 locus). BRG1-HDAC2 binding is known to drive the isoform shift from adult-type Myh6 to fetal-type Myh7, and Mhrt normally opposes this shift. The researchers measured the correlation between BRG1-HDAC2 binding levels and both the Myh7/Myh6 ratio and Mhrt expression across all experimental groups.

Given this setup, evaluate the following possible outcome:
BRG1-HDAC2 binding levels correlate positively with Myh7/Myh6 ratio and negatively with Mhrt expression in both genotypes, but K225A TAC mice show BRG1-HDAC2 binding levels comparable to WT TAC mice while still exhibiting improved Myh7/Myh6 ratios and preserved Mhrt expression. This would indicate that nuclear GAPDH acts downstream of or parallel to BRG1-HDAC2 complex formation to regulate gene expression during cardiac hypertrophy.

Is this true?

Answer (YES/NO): NO